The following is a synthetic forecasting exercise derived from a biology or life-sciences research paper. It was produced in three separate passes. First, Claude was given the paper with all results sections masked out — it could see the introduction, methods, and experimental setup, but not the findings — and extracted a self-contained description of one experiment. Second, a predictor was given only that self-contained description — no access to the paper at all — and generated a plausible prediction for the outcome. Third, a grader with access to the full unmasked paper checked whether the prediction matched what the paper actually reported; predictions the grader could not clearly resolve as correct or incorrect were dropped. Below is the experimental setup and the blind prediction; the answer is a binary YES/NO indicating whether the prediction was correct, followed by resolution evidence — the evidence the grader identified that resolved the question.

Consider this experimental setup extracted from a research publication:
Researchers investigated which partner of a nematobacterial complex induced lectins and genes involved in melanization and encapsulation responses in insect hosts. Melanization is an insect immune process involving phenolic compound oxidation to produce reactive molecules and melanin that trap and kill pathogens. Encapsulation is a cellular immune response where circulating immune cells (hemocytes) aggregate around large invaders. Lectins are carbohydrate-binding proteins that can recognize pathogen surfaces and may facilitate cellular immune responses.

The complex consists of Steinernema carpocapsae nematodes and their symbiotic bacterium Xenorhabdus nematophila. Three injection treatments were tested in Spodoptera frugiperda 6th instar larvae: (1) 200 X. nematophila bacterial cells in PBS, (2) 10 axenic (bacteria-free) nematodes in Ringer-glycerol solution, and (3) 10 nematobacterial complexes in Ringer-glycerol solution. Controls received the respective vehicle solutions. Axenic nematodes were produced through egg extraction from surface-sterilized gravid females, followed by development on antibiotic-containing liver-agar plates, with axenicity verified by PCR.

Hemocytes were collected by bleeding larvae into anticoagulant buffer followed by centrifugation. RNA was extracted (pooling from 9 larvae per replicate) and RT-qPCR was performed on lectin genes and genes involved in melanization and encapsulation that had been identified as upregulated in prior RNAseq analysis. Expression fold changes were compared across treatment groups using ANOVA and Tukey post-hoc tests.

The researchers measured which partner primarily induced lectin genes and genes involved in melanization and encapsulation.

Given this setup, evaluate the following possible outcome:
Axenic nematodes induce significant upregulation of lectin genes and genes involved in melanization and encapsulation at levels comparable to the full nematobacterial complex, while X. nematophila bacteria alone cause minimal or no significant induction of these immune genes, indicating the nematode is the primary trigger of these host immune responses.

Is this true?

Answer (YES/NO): NO